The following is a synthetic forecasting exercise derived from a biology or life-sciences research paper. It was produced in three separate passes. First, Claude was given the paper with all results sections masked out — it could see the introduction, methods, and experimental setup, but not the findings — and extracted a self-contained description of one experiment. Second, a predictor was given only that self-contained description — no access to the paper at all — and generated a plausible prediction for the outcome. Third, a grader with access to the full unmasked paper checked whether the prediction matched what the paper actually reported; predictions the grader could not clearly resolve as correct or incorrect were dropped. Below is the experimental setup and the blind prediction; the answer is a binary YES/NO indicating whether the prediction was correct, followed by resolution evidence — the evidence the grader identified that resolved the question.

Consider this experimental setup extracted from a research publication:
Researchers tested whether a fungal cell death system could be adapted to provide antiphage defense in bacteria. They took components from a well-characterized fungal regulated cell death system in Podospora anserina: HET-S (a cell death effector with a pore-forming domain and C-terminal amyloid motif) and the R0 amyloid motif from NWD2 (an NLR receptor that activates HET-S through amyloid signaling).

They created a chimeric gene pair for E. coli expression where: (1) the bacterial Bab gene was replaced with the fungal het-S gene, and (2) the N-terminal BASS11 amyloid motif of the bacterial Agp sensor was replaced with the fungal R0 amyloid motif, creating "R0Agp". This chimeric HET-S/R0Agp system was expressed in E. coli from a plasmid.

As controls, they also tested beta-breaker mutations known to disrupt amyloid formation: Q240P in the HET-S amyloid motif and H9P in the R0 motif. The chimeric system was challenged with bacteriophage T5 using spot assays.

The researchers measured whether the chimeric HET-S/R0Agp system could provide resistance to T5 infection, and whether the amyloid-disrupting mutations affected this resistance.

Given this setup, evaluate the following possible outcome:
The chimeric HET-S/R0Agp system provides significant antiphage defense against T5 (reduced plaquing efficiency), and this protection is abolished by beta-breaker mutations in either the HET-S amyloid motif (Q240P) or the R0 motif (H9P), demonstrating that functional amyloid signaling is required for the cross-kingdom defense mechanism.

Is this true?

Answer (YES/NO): YES